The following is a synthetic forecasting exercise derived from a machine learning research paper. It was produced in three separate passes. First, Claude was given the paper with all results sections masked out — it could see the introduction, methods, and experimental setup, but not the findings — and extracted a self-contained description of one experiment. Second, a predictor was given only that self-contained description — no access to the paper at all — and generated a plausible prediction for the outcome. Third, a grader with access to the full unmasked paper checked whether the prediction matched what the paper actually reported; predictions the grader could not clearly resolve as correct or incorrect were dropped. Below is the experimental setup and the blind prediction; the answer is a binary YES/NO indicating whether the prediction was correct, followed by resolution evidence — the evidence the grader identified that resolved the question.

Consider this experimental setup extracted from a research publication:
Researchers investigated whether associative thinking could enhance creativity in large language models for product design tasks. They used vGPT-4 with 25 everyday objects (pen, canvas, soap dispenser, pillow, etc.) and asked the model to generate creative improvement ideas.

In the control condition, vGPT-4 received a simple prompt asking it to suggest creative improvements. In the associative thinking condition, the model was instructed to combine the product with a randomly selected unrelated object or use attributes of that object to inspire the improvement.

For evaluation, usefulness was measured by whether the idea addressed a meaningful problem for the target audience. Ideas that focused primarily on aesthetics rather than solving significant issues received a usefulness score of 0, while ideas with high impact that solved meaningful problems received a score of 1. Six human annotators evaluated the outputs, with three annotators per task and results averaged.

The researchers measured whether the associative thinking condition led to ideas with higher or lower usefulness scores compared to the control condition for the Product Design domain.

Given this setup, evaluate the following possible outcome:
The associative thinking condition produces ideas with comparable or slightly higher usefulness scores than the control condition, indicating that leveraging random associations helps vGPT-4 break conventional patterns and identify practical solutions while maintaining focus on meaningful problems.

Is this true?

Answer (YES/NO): NO